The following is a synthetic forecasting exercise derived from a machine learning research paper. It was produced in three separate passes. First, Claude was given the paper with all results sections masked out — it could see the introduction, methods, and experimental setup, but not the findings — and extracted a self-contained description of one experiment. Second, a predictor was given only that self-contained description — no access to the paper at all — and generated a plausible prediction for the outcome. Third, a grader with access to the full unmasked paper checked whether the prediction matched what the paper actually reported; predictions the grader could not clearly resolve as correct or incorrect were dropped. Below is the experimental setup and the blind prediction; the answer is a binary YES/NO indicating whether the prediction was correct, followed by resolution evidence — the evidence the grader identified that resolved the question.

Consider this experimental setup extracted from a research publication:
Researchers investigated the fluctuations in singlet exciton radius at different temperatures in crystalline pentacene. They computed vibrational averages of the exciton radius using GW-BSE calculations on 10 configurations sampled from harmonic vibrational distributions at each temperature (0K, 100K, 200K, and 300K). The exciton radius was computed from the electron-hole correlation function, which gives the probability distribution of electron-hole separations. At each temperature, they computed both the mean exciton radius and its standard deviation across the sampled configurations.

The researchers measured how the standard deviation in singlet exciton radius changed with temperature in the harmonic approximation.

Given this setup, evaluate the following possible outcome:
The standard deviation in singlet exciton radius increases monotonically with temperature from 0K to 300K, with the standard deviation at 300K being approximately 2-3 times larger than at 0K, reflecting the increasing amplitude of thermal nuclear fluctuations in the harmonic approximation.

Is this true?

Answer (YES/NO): NO